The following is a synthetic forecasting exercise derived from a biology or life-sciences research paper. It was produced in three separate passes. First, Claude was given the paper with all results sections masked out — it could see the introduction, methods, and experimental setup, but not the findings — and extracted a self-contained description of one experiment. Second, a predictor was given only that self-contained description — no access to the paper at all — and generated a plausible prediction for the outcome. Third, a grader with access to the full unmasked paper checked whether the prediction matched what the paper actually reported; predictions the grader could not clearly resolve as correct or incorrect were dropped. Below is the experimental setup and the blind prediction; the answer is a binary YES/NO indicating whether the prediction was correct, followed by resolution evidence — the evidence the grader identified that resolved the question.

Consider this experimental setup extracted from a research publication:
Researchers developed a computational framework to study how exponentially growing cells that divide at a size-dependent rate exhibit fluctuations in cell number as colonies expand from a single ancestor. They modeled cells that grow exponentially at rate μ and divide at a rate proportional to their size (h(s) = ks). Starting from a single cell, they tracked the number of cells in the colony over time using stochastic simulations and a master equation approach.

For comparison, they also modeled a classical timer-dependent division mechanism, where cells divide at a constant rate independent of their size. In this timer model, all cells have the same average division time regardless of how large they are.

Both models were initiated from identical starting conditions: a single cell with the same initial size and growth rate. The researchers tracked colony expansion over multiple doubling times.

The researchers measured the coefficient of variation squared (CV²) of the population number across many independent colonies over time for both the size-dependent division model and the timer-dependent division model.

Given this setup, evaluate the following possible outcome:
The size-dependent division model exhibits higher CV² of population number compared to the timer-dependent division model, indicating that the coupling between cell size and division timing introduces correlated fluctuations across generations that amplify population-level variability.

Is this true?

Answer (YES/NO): NO